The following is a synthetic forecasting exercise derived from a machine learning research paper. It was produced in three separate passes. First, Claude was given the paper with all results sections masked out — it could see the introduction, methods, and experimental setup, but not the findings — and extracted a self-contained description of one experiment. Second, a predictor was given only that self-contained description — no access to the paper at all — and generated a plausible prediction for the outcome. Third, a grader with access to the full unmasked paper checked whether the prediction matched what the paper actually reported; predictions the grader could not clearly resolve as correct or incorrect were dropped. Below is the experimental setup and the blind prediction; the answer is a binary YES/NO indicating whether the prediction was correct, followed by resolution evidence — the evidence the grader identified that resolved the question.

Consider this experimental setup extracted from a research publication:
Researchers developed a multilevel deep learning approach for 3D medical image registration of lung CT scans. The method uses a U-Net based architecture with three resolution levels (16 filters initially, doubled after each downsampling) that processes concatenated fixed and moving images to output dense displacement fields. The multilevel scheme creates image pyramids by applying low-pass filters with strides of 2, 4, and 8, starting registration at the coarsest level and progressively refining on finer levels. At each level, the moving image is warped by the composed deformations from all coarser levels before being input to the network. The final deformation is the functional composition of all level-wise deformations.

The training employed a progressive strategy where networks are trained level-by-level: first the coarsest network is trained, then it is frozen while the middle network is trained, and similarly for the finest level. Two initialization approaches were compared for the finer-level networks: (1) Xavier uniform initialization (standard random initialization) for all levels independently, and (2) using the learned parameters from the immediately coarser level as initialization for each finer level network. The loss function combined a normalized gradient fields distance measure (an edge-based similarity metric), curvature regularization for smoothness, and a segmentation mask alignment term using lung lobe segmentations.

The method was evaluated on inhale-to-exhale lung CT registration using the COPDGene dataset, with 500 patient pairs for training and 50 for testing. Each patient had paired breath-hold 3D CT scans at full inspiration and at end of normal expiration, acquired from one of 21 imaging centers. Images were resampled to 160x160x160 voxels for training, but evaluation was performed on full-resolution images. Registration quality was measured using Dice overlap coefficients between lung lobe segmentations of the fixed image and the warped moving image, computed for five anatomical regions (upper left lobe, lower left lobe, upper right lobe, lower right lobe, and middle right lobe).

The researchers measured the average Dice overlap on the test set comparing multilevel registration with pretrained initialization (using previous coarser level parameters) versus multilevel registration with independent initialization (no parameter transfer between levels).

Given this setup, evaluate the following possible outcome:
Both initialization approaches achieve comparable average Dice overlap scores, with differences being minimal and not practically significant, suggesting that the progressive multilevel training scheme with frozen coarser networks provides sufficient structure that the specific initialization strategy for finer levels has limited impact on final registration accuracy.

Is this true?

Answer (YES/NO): NO